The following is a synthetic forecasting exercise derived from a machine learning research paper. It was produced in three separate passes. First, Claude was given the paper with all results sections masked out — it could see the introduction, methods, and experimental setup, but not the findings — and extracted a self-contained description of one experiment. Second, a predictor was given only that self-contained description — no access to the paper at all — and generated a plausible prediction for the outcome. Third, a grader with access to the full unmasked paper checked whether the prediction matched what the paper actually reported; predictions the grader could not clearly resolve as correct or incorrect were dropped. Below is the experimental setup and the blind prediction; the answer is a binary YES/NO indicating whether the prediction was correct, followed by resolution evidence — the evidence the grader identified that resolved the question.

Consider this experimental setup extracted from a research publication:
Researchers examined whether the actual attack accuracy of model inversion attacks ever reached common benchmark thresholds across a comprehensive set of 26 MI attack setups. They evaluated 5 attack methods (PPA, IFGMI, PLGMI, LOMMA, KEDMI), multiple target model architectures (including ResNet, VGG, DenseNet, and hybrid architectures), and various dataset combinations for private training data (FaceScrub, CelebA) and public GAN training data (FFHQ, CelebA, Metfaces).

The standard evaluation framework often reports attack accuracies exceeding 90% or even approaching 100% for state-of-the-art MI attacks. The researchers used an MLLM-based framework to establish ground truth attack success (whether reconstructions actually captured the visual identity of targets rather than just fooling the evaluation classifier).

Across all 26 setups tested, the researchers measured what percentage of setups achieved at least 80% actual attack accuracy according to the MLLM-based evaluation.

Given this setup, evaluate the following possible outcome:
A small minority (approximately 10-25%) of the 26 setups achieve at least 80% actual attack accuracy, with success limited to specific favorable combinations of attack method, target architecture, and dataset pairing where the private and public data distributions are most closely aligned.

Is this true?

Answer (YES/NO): NO